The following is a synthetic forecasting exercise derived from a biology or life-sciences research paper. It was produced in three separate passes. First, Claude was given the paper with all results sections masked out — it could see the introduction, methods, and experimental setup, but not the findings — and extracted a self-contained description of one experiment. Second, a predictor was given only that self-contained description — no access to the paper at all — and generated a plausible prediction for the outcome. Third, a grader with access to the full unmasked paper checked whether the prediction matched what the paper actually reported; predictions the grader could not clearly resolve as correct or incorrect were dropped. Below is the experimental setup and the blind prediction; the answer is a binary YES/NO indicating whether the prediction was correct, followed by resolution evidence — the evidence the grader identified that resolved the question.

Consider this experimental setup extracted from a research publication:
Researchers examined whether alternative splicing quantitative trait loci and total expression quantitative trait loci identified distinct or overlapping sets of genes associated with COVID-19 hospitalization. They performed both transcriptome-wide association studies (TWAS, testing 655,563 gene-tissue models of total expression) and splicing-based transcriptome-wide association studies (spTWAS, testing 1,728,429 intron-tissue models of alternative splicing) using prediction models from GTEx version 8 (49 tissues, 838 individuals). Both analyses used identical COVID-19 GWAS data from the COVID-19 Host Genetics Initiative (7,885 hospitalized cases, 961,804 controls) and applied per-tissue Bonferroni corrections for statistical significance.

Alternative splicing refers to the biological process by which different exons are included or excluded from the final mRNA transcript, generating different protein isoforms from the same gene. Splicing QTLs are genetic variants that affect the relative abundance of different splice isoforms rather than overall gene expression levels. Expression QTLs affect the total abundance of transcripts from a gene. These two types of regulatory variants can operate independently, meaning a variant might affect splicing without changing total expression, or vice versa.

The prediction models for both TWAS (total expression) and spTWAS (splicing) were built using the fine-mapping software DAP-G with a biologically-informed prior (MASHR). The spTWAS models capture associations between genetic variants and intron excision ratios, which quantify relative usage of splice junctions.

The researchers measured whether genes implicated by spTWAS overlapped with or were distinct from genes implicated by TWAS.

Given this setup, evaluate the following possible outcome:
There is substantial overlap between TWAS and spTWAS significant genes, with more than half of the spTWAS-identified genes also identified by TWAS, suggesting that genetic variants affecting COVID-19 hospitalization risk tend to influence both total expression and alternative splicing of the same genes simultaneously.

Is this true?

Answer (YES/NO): YES